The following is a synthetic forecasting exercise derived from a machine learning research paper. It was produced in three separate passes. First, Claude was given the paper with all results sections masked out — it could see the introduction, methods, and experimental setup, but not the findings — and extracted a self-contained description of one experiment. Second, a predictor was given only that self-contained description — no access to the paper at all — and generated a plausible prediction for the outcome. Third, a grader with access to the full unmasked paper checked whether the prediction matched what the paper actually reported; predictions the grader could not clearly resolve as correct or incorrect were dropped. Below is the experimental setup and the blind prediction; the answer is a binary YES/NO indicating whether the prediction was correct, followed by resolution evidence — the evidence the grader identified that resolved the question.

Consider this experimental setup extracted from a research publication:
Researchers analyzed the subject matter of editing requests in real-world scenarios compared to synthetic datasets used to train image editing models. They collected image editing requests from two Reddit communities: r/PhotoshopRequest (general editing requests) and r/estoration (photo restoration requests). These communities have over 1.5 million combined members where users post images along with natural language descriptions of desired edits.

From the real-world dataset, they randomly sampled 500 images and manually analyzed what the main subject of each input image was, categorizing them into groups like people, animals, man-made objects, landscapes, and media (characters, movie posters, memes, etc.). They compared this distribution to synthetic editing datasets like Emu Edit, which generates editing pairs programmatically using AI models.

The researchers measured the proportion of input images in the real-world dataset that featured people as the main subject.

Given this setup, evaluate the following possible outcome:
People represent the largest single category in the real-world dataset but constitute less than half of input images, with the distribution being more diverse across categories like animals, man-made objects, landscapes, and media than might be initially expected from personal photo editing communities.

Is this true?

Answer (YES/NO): NO